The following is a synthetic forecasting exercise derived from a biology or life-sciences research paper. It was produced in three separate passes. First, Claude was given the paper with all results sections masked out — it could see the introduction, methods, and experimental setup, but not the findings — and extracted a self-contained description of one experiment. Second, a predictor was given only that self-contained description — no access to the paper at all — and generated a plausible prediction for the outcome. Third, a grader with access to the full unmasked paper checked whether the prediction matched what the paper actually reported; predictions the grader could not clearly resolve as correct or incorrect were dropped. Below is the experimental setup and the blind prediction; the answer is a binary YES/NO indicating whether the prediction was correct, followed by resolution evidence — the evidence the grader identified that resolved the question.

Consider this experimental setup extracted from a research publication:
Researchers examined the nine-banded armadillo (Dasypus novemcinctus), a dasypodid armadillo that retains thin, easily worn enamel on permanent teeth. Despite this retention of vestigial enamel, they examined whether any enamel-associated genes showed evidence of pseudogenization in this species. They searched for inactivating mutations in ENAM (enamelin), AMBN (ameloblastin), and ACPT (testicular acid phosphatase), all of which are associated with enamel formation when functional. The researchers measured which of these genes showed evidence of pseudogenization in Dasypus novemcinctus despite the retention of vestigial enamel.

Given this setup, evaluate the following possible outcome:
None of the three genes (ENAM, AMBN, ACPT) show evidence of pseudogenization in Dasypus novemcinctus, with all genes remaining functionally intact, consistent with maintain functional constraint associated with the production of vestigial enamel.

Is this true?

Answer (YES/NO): NO